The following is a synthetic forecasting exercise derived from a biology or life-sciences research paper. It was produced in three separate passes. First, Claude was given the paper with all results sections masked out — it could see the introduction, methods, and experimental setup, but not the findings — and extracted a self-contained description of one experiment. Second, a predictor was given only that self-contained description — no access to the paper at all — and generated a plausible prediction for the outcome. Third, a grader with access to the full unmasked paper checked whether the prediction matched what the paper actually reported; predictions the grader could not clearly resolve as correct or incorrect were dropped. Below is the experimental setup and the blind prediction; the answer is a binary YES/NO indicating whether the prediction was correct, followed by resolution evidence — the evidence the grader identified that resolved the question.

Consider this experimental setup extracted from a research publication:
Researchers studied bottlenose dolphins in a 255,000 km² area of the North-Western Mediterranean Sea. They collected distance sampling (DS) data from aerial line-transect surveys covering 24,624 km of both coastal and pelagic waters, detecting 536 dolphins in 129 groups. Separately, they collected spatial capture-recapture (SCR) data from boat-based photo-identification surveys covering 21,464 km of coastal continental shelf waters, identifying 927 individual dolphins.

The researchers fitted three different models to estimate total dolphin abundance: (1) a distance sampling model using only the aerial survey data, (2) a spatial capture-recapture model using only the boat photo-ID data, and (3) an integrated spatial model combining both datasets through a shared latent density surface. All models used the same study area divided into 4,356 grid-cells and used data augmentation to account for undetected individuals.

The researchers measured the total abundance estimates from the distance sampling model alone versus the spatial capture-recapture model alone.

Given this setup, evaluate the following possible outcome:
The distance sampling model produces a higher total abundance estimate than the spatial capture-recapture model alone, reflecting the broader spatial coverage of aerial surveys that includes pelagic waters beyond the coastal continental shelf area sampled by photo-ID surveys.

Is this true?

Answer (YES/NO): YES